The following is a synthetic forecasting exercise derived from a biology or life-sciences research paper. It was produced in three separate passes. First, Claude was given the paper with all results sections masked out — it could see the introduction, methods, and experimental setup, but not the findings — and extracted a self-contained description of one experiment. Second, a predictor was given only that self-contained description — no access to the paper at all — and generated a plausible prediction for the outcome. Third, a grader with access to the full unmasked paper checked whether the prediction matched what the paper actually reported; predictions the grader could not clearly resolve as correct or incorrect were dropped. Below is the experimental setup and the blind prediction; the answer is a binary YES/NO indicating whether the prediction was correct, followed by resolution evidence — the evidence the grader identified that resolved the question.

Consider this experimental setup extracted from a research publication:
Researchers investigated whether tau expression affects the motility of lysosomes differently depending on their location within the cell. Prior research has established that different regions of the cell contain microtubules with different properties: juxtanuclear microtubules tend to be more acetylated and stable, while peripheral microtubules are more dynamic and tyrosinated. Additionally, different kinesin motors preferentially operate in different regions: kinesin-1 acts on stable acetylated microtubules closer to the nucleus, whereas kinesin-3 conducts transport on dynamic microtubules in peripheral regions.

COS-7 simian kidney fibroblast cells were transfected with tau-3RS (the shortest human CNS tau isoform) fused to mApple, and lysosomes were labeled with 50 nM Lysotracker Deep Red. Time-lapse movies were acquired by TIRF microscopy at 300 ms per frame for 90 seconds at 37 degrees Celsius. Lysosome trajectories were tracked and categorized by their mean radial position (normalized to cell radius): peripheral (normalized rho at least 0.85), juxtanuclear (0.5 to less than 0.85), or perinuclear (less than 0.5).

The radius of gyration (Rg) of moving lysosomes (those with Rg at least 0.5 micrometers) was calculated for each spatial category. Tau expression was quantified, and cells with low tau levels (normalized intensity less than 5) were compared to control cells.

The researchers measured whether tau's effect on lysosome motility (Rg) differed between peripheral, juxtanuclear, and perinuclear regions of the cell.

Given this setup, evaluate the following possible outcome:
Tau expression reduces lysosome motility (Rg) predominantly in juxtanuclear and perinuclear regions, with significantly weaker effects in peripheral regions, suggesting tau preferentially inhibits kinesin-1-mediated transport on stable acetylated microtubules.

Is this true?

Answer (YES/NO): NO